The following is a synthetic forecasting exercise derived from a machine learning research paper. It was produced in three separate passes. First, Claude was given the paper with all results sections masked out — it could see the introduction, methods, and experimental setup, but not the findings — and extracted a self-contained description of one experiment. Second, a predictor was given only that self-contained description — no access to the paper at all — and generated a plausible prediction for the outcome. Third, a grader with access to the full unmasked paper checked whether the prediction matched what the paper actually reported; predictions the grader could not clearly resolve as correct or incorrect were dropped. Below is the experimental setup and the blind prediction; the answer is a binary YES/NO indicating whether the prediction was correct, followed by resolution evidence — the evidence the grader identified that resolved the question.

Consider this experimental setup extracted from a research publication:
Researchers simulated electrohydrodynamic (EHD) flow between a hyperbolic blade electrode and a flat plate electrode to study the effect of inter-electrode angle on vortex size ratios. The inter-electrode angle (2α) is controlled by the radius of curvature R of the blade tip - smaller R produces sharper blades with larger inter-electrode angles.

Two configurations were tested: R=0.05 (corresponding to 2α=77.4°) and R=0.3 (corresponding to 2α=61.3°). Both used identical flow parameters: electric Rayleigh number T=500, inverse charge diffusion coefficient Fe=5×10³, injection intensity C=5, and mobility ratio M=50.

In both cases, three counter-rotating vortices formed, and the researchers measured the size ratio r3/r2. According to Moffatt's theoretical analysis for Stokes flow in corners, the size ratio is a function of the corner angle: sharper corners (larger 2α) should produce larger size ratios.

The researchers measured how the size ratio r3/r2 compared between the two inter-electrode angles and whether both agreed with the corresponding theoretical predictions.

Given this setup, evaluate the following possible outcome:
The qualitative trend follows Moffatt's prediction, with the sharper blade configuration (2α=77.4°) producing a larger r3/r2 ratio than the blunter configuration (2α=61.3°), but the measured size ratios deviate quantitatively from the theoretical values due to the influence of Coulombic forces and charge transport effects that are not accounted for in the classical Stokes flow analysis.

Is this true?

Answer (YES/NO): NO